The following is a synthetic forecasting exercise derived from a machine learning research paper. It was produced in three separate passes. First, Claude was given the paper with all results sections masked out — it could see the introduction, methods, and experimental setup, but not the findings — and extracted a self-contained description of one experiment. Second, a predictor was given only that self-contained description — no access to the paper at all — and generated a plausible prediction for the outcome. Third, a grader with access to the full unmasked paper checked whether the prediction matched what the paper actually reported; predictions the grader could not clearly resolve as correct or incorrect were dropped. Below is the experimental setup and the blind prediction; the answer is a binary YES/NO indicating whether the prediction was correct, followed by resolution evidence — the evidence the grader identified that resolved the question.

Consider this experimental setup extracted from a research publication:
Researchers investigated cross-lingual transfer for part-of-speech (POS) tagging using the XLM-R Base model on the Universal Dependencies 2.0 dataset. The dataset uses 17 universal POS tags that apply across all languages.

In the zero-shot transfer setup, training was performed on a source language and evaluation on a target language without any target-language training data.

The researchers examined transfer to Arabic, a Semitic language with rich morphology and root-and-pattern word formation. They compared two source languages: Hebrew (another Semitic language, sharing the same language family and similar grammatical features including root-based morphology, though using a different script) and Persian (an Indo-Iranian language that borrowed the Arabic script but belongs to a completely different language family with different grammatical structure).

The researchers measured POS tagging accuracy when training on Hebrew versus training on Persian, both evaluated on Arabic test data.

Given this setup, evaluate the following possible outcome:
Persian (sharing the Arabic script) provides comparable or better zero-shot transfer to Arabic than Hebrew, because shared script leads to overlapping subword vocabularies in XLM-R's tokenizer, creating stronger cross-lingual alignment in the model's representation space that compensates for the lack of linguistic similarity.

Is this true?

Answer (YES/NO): NO